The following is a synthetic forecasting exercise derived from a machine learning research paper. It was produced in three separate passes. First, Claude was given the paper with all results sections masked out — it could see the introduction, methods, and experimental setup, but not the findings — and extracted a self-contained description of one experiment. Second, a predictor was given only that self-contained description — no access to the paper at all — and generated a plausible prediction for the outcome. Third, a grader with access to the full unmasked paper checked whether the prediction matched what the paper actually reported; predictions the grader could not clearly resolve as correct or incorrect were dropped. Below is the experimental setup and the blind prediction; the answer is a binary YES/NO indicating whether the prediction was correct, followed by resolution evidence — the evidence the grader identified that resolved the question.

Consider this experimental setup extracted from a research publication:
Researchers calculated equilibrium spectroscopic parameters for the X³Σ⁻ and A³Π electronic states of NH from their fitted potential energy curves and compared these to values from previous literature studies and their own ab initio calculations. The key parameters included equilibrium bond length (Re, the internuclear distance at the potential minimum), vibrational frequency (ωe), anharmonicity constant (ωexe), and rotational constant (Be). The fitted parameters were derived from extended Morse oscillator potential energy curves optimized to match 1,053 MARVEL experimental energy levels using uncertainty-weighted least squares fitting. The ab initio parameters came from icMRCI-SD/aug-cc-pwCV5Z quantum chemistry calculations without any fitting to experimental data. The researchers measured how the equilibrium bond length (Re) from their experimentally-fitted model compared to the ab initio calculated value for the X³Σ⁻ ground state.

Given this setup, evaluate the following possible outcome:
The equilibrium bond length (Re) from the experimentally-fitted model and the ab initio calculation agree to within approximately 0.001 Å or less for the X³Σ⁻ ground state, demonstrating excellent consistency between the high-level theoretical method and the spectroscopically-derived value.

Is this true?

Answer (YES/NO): YES